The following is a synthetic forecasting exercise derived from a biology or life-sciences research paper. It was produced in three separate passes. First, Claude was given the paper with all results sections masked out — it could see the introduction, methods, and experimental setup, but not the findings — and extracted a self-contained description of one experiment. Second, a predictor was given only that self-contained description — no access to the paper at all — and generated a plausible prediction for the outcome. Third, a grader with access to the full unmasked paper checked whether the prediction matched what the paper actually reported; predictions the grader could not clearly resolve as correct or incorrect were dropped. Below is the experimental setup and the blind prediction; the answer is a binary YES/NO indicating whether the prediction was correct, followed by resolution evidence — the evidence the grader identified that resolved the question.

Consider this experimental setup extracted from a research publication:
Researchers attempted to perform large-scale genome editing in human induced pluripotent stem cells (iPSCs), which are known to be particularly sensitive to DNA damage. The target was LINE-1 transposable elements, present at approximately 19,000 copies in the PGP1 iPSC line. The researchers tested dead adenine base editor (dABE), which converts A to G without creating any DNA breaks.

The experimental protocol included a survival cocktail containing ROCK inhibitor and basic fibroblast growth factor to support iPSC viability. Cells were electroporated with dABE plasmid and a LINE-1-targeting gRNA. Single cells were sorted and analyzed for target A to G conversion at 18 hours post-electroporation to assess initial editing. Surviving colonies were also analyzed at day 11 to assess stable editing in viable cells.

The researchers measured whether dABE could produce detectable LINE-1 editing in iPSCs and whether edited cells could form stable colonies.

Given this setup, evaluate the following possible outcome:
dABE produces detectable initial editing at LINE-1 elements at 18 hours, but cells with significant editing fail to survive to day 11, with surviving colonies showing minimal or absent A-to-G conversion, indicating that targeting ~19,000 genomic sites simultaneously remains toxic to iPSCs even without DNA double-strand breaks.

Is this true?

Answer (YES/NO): NO